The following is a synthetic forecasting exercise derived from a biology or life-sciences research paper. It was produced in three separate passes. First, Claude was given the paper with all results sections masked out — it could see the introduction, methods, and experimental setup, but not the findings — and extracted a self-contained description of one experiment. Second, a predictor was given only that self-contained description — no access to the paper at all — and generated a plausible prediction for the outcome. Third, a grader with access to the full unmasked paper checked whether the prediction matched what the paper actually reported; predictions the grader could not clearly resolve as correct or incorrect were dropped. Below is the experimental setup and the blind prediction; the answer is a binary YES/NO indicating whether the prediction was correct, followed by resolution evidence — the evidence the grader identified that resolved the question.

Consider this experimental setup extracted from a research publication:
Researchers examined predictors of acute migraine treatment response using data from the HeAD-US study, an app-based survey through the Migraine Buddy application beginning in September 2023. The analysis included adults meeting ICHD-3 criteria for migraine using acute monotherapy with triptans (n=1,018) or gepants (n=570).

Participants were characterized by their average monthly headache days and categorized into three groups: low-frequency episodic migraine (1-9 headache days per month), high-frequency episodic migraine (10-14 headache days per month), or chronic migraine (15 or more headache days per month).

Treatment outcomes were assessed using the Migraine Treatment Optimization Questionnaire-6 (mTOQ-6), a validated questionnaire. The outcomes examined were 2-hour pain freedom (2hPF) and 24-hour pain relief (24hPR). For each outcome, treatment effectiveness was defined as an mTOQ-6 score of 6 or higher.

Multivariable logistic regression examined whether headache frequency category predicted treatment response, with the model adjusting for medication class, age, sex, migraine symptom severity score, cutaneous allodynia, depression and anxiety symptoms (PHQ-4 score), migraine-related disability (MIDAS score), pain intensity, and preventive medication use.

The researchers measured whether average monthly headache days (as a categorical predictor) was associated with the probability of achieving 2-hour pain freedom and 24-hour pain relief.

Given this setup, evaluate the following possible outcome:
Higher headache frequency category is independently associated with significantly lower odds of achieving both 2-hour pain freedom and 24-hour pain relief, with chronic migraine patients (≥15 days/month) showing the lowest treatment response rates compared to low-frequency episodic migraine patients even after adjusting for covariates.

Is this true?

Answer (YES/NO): YES